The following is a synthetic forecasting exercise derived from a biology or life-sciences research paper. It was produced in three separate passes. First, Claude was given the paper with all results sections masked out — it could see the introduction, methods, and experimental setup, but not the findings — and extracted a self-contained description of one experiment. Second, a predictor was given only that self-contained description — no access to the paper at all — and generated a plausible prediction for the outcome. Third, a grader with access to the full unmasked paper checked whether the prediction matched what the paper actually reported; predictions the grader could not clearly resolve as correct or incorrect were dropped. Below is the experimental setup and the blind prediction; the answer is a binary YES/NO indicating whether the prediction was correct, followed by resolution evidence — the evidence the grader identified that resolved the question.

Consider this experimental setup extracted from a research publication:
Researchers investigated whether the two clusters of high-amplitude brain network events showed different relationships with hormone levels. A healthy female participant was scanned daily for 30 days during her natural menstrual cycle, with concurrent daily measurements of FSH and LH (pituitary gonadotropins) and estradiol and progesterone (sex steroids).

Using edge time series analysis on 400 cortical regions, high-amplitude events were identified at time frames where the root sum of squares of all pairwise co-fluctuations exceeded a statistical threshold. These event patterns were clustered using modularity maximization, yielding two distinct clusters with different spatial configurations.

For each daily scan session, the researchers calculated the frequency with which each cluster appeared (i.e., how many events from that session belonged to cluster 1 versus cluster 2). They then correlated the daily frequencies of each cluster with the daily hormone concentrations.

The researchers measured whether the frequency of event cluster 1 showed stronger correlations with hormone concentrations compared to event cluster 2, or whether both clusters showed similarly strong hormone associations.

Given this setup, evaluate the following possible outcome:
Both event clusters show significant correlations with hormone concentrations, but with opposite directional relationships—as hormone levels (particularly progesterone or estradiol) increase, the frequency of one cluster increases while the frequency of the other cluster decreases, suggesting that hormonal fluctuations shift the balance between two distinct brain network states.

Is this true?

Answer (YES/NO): NO